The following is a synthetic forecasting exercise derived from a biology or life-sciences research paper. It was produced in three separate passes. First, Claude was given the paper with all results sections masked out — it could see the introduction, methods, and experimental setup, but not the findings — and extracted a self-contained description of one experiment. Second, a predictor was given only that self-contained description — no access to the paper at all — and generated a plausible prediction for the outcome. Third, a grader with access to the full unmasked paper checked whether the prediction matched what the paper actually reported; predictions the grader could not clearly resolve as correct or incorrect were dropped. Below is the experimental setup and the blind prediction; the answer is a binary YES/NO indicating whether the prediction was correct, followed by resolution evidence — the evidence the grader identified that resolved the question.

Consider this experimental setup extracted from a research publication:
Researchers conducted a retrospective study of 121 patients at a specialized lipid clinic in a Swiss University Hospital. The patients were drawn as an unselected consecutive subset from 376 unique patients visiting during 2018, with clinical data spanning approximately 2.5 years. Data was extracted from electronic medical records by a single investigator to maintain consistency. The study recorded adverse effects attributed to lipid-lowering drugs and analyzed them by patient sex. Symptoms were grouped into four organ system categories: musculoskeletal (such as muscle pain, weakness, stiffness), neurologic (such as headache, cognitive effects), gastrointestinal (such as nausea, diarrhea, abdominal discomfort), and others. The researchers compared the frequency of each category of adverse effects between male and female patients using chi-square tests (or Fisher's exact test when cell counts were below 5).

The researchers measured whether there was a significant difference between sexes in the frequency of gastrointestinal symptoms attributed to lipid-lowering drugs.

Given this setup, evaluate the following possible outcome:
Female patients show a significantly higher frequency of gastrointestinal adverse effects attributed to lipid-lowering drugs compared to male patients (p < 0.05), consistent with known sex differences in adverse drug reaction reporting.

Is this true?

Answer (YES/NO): NO